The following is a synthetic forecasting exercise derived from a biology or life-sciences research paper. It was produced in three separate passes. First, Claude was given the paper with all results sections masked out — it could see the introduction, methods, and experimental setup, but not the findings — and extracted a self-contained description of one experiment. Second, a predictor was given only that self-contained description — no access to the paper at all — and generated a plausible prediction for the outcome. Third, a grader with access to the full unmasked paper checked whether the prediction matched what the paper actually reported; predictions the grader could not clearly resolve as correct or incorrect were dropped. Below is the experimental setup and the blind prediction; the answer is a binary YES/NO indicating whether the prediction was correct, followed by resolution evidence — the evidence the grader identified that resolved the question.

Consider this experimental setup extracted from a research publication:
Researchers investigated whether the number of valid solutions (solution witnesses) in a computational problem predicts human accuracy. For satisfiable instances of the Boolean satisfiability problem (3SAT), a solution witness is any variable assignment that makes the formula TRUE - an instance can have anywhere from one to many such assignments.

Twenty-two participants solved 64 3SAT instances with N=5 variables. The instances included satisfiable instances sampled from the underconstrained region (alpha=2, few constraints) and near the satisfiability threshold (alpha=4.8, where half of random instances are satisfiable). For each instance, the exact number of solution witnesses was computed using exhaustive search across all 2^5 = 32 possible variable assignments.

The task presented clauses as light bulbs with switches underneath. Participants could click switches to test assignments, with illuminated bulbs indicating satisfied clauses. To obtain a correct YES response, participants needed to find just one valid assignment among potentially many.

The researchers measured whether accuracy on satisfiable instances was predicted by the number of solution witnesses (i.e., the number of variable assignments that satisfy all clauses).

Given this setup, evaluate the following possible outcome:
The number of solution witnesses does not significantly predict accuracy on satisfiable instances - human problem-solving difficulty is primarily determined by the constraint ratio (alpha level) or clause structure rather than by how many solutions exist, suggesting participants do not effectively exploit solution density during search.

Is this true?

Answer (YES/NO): NO